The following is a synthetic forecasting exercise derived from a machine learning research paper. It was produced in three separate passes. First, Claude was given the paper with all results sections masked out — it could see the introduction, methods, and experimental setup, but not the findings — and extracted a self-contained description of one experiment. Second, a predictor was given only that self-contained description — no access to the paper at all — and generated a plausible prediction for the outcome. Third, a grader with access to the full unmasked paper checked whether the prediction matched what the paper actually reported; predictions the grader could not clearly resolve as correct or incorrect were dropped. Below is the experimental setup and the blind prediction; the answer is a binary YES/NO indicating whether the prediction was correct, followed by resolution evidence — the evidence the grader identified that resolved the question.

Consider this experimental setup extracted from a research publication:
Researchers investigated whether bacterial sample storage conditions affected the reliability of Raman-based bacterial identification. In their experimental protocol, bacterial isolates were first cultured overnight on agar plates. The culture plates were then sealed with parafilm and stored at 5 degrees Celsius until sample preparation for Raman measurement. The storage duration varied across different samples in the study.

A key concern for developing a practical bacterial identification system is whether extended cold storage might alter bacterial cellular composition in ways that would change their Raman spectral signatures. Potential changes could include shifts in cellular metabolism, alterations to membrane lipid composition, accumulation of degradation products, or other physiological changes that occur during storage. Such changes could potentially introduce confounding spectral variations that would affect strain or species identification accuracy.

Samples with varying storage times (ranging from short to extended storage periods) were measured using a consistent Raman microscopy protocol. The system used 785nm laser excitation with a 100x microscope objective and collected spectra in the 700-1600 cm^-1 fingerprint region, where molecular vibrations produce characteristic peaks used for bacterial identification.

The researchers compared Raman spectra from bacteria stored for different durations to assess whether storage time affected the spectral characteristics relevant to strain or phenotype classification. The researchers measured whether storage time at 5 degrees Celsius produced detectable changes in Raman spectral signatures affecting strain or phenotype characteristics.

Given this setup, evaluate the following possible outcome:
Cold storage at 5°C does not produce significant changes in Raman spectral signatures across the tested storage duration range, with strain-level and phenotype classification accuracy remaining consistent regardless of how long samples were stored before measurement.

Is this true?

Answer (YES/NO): YES